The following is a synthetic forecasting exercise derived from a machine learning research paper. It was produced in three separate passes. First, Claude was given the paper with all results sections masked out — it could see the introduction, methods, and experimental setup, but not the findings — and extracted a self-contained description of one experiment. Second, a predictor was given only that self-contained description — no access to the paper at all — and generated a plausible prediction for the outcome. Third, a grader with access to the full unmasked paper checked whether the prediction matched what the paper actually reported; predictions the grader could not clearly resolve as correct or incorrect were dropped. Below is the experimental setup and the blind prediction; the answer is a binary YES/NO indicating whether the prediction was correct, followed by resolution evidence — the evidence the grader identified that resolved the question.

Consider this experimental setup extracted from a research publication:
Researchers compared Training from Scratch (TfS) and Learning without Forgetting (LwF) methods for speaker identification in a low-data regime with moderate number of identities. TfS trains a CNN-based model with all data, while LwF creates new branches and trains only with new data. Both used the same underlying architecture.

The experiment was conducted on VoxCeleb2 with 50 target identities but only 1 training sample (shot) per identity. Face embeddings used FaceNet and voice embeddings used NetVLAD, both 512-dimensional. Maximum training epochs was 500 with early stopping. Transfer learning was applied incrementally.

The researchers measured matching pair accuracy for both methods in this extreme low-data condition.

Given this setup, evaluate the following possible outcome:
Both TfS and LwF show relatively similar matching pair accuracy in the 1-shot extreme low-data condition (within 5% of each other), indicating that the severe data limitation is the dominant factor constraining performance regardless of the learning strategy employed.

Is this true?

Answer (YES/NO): NO